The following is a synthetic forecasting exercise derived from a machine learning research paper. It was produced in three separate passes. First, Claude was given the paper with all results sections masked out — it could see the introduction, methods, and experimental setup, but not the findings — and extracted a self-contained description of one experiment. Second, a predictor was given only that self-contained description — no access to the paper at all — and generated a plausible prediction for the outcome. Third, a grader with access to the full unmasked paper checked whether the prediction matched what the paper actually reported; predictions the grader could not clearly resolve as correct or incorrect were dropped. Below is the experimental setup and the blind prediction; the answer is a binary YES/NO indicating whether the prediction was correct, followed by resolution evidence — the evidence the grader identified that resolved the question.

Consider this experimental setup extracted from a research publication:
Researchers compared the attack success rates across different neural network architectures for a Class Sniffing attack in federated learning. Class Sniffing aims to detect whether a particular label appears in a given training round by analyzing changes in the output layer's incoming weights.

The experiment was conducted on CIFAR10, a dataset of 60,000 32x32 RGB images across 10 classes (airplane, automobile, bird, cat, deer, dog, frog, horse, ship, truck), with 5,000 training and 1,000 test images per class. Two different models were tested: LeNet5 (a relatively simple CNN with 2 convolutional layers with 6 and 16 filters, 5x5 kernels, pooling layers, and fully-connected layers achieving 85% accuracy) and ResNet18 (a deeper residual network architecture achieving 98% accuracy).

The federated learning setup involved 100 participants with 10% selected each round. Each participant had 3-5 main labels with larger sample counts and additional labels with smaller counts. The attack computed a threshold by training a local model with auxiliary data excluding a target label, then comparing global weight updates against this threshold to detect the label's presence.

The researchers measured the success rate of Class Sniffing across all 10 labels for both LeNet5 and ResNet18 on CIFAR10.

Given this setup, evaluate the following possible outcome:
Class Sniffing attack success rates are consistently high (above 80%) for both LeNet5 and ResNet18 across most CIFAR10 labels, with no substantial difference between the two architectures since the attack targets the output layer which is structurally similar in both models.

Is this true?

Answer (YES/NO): YES